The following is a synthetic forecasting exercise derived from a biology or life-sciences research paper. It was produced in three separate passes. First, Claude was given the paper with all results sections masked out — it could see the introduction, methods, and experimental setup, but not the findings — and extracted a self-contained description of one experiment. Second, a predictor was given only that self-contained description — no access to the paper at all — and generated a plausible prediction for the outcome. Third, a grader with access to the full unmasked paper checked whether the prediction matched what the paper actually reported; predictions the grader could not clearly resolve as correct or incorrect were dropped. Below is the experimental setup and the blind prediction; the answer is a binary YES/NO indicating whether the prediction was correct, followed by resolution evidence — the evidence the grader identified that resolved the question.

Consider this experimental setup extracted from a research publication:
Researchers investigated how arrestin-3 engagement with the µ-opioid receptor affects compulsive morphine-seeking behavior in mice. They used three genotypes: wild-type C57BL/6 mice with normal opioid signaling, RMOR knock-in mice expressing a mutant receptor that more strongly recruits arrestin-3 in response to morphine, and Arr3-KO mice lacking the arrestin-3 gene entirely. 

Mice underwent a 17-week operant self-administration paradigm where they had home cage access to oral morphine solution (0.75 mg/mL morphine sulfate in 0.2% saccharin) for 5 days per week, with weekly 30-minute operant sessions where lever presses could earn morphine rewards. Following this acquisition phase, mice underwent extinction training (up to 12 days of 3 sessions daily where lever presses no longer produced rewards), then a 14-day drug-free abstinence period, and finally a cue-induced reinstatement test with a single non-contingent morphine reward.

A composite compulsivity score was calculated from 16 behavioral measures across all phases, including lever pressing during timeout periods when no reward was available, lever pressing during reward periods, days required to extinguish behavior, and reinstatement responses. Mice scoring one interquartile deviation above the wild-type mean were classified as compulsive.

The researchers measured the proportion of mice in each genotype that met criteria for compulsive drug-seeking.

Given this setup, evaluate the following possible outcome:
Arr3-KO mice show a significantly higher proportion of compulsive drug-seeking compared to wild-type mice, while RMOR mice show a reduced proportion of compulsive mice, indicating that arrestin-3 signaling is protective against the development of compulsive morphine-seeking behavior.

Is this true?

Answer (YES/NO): NO